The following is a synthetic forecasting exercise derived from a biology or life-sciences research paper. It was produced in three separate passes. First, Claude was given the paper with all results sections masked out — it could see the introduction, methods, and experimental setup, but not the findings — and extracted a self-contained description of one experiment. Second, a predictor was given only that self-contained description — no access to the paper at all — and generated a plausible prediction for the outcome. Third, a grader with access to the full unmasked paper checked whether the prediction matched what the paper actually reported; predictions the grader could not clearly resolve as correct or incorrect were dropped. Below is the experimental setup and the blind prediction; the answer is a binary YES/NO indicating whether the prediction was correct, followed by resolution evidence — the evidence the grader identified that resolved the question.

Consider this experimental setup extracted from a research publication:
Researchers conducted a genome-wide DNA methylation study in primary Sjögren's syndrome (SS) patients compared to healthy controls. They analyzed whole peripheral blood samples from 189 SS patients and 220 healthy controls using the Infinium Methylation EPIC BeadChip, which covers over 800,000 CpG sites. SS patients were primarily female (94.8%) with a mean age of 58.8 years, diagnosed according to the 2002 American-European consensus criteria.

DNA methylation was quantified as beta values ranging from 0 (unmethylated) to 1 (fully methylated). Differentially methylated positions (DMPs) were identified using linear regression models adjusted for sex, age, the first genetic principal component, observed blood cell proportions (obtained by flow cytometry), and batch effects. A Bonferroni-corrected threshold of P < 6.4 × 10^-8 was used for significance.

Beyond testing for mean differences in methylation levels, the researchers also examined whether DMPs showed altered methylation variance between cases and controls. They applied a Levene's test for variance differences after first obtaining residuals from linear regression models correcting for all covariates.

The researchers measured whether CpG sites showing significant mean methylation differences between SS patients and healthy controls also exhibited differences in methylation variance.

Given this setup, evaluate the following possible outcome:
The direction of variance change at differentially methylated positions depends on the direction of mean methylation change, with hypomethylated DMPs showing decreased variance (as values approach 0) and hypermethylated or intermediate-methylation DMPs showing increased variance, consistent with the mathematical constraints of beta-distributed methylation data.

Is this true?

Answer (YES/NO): NO